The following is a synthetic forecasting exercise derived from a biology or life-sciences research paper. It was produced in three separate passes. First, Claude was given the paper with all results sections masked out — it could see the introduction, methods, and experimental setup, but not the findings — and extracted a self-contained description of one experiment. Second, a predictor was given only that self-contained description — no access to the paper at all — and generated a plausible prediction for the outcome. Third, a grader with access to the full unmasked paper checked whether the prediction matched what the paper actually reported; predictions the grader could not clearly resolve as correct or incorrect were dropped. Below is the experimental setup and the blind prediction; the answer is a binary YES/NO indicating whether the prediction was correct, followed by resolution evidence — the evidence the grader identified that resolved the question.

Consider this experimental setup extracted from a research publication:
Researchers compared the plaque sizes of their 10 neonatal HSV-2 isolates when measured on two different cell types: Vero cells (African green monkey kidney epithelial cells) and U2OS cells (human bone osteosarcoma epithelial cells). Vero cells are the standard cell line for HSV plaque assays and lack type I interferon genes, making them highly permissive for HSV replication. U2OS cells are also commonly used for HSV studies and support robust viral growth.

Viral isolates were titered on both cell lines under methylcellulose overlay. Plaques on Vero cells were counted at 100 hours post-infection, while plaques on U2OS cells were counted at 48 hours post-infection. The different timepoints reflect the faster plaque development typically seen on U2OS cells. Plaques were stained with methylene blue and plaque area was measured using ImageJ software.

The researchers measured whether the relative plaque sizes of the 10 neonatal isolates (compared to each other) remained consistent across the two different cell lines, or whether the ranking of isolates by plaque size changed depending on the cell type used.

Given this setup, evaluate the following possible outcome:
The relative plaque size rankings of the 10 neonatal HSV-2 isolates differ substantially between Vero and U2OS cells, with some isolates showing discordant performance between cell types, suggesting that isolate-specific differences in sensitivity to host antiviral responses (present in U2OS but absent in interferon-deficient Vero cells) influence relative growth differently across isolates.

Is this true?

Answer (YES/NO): NO